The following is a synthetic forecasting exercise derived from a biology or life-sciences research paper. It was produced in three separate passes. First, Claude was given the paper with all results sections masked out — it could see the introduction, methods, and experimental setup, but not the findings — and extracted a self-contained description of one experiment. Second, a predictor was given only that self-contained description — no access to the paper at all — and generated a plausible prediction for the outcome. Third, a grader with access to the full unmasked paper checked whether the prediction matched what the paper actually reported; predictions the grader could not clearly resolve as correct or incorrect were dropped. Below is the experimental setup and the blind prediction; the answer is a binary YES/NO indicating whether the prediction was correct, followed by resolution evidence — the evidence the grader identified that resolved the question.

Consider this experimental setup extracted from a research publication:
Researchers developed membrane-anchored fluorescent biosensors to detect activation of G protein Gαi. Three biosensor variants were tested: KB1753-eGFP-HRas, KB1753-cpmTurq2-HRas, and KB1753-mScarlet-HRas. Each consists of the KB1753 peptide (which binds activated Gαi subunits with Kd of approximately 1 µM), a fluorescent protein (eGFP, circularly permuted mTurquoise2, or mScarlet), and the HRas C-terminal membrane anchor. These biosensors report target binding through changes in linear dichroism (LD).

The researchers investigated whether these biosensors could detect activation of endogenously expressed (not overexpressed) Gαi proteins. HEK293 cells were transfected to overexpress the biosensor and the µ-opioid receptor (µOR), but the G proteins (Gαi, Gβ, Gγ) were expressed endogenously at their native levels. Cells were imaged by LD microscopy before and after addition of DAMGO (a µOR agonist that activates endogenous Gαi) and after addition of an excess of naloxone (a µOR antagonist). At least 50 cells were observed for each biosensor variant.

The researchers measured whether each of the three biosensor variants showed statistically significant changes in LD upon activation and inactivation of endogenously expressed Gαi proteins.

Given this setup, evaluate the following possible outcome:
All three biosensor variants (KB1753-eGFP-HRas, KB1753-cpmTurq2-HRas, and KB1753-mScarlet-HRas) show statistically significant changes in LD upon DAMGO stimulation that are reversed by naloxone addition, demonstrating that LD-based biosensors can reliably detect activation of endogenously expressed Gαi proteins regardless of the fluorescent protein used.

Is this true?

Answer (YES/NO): NO